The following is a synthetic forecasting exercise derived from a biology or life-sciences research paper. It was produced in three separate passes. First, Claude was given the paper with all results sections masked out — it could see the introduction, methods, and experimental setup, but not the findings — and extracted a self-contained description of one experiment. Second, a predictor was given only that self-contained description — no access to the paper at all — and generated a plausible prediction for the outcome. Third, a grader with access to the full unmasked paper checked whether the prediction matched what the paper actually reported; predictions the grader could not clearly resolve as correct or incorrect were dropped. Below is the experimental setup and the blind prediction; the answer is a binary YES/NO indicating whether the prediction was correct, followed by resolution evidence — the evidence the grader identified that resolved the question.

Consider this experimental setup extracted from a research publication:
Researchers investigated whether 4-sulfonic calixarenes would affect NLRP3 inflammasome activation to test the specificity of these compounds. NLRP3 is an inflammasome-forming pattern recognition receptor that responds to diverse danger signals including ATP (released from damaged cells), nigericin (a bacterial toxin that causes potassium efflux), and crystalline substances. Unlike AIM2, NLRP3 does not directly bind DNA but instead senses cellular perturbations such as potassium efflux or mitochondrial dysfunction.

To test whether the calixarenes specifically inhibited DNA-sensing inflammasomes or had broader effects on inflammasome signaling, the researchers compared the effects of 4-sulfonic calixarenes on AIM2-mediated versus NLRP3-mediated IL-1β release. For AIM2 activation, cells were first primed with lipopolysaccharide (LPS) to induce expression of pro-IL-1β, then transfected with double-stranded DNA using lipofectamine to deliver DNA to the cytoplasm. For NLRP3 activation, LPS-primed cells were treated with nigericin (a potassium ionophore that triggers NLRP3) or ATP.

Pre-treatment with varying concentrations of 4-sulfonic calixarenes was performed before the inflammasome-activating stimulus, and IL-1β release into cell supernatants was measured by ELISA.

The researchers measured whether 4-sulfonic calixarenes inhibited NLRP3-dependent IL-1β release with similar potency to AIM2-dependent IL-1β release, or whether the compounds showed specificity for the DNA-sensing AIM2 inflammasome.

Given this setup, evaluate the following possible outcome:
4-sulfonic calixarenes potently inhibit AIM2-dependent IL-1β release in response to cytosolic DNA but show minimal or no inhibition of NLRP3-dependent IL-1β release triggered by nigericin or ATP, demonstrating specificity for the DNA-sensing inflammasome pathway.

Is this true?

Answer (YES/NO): YES